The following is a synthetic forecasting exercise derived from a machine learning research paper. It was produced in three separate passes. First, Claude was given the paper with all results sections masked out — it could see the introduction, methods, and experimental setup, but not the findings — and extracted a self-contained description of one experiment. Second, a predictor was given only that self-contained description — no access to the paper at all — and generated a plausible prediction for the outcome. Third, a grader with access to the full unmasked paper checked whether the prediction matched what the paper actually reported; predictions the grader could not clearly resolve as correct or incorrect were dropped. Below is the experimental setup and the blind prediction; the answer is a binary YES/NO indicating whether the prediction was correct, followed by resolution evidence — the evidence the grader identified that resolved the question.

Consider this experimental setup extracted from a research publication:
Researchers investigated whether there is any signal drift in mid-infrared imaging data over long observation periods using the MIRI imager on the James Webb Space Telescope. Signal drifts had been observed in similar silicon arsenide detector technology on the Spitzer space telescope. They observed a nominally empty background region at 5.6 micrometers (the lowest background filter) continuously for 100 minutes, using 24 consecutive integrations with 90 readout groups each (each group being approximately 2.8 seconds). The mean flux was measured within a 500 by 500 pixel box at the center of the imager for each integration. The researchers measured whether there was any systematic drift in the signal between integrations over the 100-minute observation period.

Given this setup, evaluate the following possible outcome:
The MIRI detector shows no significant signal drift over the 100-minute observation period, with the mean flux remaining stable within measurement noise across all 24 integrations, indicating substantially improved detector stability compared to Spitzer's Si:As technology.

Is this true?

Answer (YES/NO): NO